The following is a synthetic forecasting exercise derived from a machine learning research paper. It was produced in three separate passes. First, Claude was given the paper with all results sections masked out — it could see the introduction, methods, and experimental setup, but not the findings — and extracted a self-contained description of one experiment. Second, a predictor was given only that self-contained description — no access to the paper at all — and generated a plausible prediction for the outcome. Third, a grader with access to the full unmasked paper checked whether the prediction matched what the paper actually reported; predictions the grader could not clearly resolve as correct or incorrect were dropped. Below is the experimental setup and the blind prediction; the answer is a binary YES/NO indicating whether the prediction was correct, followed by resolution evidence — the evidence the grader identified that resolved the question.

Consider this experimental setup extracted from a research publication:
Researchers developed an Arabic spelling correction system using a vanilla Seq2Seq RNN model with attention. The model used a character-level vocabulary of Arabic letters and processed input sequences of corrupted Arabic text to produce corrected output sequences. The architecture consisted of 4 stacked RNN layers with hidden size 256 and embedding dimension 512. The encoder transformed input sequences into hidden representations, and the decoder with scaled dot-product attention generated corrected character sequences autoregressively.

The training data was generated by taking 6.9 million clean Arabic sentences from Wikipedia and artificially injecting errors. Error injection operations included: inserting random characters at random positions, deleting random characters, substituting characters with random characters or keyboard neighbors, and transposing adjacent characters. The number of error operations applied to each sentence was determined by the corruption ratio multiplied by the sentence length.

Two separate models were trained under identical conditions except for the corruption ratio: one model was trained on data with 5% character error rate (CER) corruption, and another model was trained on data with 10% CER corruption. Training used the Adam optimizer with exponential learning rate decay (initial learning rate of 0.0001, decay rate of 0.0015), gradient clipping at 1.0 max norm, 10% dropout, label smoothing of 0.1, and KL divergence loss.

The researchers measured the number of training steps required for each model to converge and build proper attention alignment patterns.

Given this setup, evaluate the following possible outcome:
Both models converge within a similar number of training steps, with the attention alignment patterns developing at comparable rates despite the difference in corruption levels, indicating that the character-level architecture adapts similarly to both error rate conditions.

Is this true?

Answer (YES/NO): NO